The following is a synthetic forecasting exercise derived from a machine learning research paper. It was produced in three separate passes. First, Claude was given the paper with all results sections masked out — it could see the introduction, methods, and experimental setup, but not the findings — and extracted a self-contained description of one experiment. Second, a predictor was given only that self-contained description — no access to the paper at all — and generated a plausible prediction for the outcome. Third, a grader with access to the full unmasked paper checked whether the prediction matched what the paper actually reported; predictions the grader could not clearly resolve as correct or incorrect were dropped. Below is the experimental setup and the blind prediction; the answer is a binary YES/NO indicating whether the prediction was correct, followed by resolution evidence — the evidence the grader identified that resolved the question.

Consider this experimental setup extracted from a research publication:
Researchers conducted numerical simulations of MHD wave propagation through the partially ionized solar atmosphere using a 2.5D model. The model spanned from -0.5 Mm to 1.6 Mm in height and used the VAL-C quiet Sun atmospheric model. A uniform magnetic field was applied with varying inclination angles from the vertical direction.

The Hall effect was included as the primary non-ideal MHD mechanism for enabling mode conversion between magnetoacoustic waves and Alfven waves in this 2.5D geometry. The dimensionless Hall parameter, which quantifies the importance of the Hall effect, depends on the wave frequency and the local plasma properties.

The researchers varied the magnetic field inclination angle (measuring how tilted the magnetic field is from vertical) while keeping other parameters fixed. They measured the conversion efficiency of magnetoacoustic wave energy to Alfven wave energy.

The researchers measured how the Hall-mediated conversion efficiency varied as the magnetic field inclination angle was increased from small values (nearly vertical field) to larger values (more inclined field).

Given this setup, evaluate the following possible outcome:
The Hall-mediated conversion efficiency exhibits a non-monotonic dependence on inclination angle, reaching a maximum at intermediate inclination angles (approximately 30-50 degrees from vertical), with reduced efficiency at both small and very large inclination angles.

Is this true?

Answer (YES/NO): NO